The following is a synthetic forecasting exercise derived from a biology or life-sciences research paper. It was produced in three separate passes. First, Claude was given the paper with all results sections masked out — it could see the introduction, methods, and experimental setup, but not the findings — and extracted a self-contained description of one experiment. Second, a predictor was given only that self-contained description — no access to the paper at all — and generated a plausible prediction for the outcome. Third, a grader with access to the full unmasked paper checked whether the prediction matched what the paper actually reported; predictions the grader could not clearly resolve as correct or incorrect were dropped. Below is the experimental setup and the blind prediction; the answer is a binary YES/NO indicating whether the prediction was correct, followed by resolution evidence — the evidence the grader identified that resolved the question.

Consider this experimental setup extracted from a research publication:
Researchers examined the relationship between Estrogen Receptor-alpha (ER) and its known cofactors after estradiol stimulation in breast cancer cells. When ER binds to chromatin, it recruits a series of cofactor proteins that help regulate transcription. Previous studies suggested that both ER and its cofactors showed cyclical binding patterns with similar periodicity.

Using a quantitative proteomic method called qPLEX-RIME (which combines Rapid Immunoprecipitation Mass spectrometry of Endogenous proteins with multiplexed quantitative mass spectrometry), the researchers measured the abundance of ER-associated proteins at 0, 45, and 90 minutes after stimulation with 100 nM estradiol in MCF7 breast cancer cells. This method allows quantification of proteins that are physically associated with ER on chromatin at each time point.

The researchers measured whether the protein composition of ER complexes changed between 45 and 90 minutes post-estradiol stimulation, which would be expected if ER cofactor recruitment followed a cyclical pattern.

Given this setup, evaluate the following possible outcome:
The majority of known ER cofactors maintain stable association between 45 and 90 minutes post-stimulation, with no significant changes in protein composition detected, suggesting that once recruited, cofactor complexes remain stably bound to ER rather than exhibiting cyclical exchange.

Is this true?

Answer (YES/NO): YES